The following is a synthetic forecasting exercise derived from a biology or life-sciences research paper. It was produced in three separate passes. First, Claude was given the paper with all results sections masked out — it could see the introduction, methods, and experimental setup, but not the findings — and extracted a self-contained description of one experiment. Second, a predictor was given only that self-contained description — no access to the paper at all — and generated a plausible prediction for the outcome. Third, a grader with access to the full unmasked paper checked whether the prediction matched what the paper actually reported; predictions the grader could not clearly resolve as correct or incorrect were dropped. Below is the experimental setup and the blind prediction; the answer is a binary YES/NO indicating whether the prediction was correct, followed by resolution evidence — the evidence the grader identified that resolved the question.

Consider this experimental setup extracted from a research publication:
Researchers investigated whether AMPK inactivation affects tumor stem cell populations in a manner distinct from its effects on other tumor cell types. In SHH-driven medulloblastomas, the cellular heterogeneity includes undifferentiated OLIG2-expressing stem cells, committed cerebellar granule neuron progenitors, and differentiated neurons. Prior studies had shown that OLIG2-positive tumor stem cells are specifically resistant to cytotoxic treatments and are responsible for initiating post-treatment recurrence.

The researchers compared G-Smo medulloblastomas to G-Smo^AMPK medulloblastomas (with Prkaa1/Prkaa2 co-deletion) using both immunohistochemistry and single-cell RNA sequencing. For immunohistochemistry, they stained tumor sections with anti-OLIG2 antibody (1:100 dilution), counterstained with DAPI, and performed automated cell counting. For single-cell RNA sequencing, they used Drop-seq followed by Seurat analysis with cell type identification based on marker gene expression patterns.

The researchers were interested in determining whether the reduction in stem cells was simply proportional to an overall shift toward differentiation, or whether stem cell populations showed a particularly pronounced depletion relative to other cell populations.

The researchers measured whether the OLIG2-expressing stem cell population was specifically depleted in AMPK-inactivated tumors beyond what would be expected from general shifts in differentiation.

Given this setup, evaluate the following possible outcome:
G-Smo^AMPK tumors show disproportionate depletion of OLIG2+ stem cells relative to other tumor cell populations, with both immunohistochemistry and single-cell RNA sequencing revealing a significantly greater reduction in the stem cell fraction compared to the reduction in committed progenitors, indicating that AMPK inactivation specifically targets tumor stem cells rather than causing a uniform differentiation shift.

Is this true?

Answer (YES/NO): YES